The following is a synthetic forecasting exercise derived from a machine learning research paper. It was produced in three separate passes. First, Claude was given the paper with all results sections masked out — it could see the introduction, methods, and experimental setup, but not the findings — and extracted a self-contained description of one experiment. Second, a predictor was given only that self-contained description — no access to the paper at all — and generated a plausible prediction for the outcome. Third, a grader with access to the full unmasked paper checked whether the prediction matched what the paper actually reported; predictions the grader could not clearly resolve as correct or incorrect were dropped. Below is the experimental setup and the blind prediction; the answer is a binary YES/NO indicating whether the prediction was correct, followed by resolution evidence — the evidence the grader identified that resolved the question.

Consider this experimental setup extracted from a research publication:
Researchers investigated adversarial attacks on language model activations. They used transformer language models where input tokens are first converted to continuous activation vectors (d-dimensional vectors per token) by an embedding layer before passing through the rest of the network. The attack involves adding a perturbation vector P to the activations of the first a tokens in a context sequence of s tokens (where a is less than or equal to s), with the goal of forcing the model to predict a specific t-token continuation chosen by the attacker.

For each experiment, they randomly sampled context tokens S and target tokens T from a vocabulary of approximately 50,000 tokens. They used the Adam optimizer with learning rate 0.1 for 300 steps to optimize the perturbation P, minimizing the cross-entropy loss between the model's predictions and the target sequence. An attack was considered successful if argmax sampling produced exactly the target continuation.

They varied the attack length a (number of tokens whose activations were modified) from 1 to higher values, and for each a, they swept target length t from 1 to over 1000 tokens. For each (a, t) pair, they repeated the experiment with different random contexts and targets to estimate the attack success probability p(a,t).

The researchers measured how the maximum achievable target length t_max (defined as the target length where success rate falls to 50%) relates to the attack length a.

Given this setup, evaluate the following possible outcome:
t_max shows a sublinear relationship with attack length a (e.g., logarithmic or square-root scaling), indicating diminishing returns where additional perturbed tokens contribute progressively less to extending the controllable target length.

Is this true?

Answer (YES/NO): NO